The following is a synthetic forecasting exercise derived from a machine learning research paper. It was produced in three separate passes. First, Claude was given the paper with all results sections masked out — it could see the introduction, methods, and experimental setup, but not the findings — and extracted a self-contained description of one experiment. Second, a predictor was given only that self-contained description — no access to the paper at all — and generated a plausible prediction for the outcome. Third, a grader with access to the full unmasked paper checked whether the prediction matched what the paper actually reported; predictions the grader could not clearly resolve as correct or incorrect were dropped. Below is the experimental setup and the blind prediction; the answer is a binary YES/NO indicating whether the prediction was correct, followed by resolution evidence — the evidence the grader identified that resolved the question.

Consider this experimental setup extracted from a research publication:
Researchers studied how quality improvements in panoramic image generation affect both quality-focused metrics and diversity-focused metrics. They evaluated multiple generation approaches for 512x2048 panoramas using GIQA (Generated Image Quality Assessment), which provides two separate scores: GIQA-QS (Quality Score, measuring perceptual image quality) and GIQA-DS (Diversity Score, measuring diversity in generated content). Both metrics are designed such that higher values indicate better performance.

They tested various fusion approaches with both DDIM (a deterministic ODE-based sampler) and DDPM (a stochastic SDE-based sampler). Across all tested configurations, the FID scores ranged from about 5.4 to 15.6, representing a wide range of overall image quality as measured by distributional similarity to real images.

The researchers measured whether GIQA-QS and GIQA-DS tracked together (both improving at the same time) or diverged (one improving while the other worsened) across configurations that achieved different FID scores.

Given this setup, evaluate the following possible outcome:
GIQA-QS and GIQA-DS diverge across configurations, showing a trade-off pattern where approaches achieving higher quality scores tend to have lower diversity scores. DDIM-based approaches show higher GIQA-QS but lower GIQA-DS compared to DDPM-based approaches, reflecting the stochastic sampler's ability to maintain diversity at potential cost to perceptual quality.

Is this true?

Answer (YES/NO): NO